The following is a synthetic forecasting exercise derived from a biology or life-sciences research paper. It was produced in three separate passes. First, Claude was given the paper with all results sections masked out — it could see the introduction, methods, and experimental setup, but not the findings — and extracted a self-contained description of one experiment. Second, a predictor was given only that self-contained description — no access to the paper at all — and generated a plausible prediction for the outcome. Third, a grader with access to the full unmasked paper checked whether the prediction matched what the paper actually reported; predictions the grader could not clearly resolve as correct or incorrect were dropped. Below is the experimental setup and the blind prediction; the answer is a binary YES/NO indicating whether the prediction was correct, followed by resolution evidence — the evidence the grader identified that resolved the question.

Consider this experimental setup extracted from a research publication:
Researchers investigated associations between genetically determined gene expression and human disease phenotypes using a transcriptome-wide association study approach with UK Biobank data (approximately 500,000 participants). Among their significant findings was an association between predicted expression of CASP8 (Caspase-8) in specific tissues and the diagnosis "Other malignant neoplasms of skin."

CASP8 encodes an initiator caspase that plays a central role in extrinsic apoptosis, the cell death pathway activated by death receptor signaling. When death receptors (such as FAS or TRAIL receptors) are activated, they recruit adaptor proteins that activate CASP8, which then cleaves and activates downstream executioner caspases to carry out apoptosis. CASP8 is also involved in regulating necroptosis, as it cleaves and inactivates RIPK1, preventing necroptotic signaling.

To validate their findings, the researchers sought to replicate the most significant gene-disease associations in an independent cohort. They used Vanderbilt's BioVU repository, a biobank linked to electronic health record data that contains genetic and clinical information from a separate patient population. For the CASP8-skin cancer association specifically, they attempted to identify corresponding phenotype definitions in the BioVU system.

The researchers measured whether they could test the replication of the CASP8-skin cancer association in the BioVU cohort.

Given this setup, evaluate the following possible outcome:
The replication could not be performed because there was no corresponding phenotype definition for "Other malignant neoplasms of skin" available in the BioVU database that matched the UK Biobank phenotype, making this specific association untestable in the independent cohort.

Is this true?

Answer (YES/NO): YES